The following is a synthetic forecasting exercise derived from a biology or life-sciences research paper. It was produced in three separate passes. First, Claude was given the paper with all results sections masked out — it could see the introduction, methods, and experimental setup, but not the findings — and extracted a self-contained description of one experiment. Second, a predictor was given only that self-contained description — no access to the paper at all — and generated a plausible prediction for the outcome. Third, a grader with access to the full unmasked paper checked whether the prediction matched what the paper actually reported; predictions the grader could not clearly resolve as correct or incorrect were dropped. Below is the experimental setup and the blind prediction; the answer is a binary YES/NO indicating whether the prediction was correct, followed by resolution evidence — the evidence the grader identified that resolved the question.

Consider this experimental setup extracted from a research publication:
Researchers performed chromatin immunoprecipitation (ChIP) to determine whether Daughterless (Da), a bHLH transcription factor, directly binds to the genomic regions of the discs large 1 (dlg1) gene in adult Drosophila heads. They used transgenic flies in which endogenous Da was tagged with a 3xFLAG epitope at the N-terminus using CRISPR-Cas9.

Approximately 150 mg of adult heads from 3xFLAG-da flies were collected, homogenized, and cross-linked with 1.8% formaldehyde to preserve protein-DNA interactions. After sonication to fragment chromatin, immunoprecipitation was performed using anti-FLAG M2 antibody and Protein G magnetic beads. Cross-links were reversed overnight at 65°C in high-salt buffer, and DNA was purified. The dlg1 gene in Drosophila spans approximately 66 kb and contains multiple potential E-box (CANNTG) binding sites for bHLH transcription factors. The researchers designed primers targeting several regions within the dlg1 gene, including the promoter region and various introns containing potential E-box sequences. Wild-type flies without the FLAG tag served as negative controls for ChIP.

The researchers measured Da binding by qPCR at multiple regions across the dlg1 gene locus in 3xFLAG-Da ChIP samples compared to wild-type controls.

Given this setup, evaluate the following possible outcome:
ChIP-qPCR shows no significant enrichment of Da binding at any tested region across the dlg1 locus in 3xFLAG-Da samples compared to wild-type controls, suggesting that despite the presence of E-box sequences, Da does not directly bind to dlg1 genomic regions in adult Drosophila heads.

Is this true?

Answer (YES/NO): NO